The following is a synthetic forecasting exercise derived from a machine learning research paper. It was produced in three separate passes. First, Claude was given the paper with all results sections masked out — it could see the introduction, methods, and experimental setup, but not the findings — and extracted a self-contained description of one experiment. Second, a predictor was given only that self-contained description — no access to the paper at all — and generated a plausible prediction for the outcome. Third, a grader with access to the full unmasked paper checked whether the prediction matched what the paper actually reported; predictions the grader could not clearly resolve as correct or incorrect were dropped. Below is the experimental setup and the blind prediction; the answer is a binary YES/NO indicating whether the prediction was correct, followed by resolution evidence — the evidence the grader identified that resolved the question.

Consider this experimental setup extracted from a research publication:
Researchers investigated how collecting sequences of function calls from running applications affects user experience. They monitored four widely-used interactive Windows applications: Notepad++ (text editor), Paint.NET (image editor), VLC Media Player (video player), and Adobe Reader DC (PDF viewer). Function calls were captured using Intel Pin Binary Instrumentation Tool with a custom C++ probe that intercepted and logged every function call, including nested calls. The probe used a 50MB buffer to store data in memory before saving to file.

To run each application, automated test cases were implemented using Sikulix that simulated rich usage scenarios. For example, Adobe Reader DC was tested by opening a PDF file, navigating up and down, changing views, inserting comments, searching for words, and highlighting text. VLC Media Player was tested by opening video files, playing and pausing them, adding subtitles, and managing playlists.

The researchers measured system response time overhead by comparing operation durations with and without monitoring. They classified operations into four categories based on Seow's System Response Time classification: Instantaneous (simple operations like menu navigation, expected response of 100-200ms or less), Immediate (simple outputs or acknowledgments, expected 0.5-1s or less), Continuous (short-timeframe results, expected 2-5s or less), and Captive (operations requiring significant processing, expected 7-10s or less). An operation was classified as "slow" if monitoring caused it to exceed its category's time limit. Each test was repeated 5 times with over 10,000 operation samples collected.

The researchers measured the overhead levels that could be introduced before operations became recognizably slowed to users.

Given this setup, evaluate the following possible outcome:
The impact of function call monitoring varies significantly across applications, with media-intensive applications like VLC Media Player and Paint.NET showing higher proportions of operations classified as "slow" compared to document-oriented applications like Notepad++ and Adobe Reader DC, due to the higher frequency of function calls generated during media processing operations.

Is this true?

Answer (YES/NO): NO